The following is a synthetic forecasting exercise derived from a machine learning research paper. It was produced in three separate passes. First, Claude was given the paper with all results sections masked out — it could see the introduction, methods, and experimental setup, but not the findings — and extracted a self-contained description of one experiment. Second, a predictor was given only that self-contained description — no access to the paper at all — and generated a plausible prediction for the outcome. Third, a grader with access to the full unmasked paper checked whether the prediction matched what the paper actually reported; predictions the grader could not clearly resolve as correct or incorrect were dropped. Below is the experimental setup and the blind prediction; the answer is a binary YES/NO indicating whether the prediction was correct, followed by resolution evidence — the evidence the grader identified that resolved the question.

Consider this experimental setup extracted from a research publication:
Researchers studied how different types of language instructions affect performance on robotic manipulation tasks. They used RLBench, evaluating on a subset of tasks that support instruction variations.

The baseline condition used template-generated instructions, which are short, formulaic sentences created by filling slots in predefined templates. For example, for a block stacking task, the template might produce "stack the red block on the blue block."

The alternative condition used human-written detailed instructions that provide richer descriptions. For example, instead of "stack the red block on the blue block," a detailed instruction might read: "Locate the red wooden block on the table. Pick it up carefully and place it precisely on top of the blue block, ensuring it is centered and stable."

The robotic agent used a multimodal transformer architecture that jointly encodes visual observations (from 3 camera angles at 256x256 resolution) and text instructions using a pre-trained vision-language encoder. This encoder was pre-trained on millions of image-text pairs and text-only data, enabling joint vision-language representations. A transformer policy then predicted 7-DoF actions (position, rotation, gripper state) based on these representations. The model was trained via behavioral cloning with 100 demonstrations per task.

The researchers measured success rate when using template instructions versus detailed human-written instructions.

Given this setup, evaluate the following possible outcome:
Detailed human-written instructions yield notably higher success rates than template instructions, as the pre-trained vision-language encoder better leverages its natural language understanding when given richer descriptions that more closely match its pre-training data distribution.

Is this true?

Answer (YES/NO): YES